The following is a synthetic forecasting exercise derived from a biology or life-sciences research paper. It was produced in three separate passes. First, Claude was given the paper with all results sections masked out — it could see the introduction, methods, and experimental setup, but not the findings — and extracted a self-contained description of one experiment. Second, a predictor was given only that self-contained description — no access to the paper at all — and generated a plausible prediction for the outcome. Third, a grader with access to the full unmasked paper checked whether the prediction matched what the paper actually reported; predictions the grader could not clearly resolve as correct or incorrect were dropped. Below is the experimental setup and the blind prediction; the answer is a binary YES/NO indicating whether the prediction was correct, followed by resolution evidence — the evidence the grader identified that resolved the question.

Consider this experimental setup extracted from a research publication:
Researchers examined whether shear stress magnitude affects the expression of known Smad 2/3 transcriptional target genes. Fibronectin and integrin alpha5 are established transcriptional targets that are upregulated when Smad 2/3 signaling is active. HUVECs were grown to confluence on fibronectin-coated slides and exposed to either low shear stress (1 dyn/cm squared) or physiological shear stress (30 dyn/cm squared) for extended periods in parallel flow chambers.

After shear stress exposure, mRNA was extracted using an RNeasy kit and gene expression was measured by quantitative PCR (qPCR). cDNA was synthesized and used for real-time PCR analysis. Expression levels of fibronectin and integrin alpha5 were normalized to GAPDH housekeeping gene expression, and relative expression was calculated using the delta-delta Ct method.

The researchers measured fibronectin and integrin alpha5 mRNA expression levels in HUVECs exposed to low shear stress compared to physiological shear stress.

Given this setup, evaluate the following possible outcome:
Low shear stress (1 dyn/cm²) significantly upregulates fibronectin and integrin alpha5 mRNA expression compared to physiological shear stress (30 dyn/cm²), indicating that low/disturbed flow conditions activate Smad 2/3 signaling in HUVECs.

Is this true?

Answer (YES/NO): YES